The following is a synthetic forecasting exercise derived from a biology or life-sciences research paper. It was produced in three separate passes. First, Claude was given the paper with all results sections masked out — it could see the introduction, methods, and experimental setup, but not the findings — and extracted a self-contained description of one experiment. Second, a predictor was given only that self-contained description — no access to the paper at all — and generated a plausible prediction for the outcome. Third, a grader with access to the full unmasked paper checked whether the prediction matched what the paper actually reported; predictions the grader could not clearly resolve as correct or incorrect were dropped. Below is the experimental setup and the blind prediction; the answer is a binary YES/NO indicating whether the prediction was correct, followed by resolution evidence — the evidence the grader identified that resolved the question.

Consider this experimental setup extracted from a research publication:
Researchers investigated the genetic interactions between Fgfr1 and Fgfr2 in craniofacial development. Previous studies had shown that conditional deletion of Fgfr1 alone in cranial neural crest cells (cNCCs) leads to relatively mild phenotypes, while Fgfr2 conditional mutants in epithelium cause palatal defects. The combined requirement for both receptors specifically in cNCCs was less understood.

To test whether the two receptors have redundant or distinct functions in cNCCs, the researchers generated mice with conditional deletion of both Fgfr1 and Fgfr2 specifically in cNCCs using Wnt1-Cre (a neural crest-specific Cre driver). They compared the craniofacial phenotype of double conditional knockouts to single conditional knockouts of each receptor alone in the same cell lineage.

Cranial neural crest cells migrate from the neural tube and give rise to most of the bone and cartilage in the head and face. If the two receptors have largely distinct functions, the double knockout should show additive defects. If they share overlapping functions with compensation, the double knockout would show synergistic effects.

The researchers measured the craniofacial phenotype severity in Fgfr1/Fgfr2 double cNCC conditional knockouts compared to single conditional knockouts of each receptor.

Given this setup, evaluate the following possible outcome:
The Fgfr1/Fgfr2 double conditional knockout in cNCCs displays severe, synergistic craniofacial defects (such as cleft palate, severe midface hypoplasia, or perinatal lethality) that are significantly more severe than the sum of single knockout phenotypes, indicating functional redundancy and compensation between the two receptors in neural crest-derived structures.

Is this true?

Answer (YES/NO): YES